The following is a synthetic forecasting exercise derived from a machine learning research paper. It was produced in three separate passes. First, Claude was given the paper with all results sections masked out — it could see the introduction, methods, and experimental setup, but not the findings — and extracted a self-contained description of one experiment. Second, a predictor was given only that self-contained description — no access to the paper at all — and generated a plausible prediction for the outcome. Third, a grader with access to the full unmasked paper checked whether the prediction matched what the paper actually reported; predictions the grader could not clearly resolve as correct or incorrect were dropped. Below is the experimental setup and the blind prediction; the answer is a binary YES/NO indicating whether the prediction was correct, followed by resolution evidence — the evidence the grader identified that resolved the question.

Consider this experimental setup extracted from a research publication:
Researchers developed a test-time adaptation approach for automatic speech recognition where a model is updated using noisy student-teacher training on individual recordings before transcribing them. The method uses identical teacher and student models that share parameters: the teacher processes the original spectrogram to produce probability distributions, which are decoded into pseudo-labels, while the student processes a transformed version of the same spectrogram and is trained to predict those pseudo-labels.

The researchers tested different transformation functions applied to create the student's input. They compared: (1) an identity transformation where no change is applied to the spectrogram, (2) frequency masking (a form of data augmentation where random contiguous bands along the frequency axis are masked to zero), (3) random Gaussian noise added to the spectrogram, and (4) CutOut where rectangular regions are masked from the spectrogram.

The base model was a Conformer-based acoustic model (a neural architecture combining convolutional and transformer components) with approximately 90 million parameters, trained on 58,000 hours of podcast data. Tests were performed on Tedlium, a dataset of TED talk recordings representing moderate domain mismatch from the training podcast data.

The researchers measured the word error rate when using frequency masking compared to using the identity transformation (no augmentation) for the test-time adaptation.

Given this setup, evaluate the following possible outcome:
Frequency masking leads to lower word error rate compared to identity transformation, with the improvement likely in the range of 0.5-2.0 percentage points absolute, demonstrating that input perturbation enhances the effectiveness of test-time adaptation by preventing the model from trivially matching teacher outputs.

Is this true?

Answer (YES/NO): NO